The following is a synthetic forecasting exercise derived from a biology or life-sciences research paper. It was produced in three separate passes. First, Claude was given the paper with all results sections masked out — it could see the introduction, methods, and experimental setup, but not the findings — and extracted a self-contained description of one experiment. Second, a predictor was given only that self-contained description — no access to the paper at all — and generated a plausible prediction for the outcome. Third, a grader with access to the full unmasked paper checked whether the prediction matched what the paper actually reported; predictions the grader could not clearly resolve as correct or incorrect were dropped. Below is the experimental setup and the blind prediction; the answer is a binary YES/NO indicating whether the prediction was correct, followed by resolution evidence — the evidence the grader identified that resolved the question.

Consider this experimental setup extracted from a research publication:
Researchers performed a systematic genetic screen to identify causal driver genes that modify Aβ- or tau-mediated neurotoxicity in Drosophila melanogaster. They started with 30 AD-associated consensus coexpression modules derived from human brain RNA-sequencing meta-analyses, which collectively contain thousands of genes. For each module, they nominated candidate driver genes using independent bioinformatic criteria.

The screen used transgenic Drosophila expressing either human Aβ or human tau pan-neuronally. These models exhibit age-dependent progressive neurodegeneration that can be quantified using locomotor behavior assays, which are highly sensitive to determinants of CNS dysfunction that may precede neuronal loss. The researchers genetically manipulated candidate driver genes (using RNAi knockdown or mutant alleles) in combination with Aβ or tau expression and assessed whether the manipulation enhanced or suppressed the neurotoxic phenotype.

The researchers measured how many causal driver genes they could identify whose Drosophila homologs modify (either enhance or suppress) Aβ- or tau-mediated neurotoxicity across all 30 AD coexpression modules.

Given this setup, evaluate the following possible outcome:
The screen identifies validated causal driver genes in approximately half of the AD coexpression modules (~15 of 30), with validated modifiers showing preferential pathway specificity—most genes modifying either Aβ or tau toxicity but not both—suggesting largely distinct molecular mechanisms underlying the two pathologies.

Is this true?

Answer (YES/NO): NO